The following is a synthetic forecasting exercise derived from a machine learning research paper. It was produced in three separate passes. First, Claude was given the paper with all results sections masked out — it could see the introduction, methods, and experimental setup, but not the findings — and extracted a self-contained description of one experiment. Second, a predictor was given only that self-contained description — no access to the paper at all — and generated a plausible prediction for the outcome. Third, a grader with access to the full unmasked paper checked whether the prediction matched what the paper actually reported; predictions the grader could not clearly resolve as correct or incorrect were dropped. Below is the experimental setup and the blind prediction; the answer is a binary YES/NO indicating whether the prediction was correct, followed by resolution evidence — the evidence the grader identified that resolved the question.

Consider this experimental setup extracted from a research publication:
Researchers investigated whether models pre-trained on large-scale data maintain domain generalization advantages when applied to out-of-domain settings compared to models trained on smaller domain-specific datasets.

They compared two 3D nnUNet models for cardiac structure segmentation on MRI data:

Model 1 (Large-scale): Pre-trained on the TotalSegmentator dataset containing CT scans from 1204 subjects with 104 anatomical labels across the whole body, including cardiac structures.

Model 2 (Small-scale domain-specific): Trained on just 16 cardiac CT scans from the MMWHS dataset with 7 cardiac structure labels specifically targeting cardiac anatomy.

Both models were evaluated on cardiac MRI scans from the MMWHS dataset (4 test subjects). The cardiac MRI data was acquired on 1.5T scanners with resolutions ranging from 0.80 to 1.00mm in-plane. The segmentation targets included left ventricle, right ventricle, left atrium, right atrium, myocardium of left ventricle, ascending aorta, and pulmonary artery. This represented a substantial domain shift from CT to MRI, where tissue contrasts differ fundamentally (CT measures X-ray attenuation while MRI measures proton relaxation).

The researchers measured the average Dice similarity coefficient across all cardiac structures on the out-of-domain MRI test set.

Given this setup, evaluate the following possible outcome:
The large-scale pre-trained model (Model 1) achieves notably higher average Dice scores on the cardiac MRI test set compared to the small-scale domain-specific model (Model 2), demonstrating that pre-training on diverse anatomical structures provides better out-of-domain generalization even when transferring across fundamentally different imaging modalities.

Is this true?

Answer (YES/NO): YES